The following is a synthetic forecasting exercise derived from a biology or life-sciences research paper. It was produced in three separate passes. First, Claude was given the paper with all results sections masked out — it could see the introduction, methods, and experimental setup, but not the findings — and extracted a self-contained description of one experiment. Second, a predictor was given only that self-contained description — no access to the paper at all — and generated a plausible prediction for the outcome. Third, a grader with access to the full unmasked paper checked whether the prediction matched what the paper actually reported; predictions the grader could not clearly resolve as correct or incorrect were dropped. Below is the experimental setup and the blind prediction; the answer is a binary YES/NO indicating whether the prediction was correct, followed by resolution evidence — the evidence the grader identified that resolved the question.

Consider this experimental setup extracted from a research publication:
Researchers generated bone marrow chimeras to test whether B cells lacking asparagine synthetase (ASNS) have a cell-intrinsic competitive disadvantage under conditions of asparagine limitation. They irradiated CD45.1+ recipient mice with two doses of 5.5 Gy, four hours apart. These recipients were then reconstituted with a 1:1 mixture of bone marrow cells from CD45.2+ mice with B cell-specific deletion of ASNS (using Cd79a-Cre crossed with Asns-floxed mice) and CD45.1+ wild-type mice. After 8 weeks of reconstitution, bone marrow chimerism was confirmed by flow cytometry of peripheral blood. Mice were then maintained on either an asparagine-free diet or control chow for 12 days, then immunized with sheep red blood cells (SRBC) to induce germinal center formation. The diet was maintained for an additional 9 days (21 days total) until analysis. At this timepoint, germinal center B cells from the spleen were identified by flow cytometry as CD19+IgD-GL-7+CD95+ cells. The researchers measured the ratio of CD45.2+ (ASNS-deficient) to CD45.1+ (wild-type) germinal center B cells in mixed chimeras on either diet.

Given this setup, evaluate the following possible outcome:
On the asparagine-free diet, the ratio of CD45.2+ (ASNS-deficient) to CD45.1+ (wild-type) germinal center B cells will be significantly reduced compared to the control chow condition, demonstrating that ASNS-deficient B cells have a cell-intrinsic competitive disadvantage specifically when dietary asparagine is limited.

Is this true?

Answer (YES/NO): YES